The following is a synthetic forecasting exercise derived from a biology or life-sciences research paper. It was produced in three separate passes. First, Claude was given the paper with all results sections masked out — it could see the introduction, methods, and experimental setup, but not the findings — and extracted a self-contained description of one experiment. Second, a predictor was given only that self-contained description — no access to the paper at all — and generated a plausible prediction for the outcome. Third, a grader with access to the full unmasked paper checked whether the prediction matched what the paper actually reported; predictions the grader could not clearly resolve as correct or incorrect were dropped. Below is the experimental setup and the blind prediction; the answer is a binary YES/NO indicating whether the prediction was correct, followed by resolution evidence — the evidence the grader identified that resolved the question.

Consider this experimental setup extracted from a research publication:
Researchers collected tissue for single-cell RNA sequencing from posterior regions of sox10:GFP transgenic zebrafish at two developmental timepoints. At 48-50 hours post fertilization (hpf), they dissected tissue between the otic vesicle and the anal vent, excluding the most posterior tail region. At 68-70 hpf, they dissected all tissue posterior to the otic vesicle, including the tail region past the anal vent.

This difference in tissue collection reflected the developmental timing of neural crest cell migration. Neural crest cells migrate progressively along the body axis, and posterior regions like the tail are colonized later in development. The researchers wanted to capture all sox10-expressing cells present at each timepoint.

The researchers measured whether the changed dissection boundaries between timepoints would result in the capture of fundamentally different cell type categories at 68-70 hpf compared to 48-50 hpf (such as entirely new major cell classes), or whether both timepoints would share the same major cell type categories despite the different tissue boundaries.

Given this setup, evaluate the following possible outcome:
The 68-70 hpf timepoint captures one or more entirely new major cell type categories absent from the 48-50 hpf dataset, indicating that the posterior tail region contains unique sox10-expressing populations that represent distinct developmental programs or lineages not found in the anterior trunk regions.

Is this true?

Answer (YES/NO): NO